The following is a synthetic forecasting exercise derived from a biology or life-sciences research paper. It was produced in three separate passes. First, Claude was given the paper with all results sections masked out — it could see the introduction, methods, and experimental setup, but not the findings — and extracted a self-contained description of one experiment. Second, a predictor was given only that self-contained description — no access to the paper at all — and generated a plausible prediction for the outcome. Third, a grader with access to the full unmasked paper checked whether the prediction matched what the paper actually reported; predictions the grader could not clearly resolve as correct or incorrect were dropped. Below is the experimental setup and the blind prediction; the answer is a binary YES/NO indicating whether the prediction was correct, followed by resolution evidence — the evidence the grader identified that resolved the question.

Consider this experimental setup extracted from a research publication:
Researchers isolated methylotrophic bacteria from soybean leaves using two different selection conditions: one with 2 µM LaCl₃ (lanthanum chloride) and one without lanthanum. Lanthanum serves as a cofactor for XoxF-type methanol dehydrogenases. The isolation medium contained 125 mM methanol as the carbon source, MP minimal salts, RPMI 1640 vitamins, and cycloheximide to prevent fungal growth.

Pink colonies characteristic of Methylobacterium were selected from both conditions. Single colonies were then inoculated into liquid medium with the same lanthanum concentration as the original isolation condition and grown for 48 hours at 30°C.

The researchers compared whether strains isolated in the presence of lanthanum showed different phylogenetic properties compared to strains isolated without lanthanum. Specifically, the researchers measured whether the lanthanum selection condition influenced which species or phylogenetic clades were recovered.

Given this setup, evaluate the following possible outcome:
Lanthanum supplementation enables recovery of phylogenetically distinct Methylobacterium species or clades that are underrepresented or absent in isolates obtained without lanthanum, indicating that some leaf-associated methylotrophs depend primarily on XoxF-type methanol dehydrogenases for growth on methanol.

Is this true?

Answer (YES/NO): NO